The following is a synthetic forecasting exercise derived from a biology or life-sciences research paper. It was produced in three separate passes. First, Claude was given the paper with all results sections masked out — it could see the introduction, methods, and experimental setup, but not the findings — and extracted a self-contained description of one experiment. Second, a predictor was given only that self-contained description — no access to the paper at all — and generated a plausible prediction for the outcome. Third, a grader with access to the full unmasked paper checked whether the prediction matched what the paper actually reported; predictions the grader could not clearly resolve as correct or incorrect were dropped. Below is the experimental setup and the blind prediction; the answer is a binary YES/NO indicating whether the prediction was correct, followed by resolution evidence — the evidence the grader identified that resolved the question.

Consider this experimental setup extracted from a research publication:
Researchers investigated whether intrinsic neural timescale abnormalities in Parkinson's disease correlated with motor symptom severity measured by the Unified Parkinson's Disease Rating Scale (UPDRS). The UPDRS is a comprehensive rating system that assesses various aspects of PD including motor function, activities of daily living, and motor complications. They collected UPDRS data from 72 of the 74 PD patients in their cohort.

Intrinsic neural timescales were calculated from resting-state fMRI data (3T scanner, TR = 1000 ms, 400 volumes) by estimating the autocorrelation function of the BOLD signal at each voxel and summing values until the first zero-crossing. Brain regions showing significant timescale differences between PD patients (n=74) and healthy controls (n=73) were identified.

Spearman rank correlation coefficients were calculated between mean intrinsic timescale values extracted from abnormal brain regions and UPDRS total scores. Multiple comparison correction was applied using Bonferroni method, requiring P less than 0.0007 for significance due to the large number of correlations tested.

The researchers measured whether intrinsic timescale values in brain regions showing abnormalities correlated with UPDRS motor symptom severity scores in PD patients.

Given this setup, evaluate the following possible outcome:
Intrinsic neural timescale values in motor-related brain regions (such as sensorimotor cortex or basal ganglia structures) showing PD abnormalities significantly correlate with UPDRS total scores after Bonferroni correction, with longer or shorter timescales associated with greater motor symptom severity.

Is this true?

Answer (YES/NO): NO